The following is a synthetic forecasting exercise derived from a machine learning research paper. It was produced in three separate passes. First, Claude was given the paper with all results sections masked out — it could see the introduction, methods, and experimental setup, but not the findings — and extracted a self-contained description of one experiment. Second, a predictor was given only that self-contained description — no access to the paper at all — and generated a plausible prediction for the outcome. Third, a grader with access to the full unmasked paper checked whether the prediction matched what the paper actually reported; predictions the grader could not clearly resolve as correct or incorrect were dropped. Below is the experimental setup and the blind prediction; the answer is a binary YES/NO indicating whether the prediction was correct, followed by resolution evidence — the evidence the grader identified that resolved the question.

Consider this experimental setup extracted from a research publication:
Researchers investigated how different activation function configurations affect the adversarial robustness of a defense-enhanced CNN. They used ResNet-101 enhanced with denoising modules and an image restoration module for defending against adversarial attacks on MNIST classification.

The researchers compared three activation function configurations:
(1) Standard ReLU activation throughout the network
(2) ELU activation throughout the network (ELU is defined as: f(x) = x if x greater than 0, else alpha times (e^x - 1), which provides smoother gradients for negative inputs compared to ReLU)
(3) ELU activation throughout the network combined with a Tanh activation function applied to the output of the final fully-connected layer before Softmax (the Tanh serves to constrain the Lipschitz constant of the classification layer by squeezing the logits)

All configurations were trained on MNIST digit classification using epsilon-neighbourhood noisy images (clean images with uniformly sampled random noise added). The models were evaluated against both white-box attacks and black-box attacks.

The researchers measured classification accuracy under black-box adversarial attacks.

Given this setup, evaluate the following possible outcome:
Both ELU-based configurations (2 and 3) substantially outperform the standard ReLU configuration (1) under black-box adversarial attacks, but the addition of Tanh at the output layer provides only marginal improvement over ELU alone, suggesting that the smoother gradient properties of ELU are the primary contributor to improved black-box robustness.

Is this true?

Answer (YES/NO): NO